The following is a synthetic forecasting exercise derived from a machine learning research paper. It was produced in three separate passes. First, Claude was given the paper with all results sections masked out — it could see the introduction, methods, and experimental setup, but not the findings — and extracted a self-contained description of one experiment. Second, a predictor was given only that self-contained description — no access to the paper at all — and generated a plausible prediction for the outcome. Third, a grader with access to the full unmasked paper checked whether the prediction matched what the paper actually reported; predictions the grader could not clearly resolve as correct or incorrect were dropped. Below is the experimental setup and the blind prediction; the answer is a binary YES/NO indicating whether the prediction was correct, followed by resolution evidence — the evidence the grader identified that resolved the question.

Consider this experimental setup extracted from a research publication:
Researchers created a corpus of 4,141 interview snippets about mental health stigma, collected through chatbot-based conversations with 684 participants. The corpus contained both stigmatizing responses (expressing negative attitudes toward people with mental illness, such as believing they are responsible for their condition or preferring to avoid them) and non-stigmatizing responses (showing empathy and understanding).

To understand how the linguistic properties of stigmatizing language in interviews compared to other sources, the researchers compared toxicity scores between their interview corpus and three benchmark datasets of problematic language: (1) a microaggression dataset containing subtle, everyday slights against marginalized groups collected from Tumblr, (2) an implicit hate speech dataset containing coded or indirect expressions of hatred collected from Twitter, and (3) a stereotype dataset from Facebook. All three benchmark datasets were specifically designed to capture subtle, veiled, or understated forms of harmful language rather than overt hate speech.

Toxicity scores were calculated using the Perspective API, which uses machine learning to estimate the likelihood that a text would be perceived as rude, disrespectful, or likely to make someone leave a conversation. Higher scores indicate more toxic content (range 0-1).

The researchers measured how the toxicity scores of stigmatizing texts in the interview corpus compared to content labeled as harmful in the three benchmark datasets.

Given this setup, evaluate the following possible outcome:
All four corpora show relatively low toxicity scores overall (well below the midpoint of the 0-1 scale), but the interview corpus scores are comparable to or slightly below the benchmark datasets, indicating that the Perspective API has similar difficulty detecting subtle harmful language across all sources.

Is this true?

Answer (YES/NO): NO